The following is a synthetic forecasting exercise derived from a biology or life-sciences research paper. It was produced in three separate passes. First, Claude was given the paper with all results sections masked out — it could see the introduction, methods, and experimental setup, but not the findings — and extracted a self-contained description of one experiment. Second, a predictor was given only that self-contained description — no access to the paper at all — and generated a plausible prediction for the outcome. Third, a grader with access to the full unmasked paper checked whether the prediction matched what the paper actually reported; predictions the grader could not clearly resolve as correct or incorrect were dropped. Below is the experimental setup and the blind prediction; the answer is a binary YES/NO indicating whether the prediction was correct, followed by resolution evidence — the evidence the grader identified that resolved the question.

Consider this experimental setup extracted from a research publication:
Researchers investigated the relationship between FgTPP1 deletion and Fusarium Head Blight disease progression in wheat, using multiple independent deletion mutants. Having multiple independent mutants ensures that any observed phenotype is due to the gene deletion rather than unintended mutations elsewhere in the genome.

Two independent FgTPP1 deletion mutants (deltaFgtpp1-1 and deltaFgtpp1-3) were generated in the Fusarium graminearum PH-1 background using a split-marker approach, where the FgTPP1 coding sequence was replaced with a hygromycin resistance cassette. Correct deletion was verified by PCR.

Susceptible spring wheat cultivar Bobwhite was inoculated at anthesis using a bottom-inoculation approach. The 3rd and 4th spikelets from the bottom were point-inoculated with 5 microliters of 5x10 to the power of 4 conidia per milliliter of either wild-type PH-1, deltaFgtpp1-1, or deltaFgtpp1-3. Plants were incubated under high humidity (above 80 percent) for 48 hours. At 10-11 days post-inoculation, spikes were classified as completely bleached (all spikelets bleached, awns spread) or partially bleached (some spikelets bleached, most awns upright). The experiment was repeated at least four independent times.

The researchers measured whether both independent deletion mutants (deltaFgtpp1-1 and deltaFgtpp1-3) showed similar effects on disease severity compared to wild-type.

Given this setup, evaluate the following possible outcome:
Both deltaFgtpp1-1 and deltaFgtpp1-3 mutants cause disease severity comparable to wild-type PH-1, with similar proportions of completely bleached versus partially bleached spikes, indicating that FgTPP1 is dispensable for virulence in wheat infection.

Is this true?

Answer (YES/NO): NO